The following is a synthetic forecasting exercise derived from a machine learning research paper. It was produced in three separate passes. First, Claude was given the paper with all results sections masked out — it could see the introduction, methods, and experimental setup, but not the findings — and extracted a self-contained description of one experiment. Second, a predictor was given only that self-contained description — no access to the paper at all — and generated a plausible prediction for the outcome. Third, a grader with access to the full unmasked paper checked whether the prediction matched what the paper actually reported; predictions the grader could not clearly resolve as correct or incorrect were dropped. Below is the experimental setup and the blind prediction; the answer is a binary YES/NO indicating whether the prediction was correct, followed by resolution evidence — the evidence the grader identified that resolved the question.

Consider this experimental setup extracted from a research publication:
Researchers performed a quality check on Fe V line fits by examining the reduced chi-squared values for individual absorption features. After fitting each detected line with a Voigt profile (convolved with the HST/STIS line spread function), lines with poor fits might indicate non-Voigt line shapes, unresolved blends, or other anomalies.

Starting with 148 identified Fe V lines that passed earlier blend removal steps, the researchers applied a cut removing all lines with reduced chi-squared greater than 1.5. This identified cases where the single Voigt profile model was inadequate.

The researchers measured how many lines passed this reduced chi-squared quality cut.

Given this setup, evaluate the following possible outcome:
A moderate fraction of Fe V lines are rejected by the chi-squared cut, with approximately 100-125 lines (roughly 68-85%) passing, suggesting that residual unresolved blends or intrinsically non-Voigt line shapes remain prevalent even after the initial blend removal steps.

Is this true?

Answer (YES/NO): NO